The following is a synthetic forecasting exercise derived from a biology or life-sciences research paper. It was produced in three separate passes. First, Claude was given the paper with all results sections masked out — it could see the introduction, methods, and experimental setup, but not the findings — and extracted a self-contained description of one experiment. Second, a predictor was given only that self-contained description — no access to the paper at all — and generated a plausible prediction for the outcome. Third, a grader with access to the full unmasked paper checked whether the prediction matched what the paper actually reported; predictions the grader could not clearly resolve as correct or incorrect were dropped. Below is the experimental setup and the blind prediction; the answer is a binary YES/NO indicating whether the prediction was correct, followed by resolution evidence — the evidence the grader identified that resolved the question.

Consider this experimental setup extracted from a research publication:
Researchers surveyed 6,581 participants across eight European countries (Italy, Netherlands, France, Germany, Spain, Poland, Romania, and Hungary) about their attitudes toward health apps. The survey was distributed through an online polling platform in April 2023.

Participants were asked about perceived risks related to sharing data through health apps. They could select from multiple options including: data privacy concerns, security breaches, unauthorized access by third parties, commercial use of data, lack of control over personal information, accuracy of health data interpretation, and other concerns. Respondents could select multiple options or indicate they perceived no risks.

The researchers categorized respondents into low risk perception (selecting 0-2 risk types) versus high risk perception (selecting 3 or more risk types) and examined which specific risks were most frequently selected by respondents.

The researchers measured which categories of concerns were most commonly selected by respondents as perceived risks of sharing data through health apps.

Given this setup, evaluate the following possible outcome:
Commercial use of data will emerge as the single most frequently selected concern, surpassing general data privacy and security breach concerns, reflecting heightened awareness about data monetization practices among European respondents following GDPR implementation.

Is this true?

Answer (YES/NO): NO